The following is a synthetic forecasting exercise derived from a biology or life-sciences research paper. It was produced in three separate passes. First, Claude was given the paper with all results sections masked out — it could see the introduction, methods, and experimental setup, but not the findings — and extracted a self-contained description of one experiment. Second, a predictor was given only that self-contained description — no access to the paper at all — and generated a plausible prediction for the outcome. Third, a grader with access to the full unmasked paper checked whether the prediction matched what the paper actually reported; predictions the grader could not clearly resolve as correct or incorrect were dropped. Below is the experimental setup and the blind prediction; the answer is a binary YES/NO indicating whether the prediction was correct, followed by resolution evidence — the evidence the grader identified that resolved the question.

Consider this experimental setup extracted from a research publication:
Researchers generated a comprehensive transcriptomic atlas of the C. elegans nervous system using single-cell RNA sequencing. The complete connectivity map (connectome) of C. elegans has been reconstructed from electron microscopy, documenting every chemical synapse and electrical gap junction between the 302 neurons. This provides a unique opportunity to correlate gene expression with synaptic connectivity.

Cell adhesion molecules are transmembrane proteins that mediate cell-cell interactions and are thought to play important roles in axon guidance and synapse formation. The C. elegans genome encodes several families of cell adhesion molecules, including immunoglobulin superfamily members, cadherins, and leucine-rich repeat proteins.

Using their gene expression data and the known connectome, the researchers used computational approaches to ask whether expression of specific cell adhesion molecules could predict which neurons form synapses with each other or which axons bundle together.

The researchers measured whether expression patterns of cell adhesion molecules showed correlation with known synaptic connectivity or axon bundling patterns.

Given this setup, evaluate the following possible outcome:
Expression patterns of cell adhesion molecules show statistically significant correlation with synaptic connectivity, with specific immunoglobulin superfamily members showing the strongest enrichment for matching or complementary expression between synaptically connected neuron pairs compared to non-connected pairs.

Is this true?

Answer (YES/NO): NO